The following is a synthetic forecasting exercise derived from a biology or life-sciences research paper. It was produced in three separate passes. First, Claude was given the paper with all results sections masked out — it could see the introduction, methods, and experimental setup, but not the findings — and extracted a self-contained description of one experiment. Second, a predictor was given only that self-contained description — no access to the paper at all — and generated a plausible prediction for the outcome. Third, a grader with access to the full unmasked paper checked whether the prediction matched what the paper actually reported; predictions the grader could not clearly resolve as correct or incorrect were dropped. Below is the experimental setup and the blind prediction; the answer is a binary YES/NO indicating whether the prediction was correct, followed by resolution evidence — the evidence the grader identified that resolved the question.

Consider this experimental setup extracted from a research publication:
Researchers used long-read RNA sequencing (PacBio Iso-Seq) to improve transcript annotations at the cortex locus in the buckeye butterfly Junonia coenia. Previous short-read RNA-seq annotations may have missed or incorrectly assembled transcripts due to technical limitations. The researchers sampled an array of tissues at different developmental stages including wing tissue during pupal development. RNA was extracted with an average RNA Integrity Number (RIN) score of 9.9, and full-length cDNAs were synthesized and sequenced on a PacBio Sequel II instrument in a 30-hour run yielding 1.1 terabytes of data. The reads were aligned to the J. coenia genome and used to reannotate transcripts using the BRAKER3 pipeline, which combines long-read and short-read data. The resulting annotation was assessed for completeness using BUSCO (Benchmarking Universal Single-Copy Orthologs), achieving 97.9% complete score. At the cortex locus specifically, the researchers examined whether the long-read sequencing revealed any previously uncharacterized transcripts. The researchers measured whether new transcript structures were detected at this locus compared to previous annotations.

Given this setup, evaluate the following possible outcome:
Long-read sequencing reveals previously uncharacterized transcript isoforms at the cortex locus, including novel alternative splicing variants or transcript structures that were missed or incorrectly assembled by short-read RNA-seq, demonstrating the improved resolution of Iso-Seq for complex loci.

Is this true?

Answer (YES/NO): YES